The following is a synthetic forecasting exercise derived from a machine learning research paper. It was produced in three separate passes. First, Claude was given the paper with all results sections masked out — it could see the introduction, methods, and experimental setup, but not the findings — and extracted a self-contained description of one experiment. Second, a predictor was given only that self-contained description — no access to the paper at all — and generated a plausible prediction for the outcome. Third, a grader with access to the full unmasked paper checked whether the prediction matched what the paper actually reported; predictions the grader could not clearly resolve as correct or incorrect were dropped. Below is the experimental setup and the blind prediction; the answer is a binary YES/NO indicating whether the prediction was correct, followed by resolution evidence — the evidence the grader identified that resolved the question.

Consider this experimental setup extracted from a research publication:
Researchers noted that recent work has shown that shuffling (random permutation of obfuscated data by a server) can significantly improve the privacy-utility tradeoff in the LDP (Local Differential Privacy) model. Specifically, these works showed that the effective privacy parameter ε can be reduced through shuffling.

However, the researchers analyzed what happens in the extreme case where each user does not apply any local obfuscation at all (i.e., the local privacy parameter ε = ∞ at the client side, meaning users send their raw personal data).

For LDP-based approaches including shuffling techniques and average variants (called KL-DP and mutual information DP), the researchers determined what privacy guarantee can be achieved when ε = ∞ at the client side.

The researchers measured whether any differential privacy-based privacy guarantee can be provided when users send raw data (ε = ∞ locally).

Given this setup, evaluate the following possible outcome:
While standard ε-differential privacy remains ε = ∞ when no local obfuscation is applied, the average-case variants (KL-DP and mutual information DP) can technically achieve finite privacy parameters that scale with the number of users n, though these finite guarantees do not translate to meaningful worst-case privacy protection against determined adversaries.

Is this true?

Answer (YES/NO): NO